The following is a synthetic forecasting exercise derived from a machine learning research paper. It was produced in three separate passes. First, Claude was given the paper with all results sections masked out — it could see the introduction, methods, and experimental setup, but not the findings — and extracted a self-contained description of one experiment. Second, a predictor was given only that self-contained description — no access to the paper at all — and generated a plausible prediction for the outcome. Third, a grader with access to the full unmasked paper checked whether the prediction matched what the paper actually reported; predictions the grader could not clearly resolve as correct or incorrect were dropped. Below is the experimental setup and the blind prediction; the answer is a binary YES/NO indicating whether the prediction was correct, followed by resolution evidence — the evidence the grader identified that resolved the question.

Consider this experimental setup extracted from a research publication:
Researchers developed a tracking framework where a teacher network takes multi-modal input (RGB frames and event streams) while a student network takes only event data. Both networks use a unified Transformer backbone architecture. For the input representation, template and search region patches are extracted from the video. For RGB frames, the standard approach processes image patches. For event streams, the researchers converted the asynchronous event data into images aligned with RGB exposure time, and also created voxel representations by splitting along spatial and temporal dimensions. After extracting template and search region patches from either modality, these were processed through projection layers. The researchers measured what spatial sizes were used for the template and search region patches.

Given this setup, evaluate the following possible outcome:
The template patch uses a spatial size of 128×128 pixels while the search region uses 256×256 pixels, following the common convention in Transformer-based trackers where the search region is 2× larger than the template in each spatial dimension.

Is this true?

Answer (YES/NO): YES